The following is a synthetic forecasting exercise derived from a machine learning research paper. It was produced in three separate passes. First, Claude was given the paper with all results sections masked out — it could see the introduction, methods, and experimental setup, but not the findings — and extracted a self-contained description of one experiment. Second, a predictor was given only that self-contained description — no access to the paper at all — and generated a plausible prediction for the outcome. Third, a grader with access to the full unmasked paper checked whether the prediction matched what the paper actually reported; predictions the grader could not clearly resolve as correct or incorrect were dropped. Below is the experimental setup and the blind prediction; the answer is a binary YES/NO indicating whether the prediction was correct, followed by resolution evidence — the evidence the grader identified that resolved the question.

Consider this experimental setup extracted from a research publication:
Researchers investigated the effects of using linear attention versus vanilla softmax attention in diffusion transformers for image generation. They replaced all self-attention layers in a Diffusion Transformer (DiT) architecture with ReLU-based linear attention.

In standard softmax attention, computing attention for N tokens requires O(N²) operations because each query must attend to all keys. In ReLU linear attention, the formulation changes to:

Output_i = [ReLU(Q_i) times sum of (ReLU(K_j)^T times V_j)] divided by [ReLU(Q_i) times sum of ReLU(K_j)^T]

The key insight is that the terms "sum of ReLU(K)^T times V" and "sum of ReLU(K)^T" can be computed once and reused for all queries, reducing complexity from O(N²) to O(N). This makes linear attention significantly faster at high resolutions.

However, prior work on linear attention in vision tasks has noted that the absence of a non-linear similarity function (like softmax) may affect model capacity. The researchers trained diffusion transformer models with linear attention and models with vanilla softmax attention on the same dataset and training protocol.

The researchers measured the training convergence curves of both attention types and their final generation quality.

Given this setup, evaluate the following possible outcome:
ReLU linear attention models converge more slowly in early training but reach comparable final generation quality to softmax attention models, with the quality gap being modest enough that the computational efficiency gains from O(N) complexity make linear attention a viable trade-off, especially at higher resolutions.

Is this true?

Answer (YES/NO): YES